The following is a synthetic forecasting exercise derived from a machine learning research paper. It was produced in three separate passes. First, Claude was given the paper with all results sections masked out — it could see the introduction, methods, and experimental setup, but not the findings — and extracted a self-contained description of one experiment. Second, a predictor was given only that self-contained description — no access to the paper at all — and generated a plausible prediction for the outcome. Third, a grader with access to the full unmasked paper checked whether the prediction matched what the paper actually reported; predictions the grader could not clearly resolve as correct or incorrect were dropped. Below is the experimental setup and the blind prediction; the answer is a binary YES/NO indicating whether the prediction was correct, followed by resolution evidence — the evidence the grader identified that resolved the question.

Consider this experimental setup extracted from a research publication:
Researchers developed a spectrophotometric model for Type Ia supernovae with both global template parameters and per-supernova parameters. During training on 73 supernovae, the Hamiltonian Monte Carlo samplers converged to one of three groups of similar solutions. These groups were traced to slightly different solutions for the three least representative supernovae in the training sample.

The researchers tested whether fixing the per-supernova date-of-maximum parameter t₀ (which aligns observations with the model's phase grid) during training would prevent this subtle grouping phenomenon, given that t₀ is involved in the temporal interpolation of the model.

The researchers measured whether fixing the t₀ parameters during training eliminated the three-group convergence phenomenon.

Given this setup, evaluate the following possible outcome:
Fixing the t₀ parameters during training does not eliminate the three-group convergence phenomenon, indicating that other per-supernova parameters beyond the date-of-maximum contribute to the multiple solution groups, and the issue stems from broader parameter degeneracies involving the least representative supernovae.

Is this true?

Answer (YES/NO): YES